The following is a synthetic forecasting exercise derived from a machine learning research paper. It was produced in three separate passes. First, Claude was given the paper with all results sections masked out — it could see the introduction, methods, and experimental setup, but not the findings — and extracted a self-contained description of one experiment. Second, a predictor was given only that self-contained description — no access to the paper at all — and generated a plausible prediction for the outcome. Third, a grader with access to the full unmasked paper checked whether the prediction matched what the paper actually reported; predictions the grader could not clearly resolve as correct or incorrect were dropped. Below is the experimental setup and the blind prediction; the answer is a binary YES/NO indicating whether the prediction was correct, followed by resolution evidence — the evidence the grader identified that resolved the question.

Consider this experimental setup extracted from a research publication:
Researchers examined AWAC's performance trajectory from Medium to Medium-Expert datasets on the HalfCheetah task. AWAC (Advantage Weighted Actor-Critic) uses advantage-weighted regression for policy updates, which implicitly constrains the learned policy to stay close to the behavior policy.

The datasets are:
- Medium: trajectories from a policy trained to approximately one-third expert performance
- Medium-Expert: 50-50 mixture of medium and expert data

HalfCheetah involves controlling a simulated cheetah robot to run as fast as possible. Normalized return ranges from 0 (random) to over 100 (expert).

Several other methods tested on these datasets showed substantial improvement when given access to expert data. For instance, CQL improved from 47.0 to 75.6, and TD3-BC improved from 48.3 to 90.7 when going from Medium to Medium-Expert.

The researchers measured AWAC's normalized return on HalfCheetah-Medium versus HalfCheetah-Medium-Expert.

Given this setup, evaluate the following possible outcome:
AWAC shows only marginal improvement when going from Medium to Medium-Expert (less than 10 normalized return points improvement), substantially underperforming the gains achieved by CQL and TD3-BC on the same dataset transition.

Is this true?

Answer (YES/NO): NO